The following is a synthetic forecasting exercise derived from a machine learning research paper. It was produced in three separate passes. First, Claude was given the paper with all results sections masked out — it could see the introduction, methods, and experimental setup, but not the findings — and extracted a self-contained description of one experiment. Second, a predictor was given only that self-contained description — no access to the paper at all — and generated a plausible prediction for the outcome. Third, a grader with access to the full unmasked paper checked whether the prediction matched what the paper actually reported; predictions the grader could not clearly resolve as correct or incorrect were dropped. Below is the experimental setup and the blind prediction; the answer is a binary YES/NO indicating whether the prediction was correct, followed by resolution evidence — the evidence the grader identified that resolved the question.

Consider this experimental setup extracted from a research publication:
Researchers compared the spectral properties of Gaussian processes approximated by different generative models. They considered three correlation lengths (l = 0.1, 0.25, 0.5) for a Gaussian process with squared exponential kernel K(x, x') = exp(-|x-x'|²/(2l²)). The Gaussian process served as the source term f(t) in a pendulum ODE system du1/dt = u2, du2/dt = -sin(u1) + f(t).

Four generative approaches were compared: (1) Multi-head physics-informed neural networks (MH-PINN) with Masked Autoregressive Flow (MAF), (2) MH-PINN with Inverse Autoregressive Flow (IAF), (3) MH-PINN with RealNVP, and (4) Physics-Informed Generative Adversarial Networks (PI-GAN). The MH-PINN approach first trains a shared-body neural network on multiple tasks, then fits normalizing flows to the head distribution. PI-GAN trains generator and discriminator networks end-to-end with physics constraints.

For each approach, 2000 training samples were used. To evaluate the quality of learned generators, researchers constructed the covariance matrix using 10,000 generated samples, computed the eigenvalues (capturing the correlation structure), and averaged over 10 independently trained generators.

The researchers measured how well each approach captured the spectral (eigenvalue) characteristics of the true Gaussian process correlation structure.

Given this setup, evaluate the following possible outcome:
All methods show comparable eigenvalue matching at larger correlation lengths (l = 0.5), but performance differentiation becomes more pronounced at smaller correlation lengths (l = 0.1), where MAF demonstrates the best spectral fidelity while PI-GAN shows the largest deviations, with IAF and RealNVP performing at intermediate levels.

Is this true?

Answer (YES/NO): NO